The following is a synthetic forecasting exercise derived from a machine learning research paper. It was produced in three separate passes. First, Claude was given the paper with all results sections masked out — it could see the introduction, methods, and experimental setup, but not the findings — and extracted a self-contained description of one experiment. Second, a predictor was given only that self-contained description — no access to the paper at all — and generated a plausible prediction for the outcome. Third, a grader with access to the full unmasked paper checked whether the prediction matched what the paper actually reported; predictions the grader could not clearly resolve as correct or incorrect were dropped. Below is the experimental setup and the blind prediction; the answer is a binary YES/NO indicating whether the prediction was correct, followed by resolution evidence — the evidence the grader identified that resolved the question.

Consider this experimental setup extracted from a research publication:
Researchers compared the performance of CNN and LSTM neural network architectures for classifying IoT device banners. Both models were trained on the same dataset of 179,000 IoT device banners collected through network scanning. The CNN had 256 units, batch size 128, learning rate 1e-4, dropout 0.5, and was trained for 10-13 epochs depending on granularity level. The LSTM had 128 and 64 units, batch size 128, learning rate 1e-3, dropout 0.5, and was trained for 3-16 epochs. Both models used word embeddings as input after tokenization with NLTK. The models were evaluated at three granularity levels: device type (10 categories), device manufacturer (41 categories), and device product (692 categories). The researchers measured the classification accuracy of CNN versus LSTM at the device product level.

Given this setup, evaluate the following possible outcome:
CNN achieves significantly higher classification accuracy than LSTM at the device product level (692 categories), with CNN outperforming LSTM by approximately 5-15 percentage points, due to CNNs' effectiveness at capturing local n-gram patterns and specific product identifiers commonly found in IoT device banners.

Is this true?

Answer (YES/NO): NO